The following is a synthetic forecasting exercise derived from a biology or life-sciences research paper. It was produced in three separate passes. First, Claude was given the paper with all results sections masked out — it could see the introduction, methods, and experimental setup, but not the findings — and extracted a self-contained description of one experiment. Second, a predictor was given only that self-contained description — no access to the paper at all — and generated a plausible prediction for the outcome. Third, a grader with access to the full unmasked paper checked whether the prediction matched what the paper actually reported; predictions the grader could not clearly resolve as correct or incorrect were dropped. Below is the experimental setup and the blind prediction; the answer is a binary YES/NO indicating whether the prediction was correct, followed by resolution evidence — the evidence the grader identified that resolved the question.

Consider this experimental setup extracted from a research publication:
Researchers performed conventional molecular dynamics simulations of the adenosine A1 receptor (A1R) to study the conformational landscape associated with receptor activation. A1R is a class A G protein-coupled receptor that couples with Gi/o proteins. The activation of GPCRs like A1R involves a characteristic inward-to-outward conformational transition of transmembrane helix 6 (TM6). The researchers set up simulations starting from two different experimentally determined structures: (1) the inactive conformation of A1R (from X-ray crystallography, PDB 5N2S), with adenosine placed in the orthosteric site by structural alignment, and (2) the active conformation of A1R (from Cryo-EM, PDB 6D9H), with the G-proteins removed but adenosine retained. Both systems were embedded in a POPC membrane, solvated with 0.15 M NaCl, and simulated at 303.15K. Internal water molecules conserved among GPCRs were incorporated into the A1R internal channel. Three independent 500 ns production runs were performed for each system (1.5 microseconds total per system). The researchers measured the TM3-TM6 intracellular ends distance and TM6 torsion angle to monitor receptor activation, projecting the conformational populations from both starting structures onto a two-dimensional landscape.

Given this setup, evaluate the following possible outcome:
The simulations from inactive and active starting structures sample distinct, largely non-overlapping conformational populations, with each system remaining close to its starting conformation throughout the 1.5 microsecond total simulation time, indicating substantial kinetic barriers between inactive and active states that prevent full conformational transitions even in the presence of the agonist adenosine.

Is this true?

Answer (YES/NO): NO